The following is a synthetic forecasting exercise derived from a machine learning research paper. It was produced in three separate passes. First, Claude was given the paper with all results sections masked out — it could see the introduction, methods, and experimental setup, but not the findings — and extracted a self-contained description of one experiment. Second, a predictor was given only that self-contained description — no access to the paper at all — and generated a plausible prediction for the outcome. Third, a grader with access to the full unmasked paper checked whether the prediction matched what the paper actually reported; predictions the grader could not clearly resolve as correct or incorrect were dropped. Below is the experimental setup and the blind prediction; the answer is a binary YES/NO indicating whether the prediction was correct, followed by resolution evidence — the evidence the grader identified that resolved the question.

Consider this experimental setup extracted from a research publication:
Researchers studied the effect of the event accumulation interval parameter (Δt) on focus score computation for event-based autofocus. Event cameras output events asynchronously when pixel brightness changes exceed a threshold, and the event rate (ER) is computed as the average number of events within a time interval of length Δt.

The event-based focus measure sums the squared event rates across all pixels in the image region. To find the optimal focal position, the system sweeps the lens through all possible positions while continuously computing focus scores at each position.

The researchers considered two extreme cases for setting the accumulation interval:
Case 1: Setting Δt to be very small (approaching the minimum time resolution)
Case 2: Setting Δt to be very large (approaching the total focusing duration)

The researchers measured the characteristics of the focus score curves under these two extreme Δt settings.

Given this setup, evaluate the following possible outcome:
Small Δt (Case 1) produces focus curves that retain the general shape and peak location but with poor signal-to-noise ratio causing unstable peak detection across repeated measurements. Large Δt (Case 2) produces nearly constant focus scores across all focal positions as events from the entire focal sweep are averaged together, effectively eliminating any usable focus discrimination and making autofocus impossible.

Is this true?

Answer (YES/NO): NO